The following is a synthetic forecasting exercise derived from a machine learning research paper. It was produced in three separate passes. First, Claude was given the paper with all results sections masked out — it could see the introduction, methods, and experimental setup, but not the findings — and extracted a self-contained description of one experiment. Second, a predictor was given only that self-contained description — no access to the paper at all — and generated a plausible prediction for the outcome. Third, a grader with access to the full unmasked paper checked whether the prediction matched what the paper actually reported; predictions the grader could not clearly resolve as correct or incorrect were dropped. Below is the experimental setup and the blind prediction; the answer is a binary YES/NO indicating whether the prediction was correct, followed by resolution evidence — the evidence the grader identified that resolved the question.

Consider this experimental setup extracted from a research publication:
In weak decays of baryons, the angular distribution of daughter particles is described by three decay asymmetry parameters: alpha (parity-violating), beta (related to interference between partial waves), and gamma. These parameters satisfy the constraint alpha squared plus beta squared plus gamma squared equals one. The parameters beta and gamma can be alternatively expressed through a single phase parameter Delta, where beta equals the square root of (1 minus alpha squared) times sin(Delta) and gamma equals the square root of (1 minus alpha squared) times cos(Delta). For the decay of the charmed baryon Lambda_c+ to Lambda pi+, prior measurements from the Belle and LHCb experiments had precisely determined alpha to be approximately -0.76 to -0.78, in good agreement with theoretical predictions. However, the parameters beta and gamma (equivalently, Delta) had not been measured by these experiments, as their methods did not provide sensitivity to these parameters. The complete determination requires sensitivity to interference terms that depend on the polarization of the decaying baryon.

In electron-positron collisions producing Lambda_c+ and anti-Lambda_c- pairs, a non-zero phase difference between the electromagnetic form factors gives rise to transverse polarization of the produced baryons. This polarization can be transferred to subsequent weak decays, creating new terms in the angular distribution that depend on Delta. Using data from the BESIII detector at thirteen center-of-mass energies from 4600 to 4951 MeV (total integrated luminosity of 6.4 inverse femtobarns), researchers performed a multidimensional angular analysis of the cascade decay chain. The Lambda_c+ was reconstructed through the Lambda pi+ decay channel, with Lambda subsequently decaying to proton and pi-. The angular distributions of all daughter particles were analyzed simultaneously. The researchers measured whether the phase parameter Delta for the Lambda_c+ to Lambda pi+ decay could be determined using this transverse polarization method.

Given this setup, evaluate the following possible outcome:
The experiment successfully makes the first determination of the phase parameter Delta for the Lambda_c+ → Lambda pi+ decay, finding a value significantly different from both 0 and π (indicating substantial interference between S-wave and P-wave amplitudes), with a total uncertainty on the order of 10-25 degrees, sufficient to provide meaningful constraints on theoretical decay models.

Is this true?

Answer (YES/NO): NO